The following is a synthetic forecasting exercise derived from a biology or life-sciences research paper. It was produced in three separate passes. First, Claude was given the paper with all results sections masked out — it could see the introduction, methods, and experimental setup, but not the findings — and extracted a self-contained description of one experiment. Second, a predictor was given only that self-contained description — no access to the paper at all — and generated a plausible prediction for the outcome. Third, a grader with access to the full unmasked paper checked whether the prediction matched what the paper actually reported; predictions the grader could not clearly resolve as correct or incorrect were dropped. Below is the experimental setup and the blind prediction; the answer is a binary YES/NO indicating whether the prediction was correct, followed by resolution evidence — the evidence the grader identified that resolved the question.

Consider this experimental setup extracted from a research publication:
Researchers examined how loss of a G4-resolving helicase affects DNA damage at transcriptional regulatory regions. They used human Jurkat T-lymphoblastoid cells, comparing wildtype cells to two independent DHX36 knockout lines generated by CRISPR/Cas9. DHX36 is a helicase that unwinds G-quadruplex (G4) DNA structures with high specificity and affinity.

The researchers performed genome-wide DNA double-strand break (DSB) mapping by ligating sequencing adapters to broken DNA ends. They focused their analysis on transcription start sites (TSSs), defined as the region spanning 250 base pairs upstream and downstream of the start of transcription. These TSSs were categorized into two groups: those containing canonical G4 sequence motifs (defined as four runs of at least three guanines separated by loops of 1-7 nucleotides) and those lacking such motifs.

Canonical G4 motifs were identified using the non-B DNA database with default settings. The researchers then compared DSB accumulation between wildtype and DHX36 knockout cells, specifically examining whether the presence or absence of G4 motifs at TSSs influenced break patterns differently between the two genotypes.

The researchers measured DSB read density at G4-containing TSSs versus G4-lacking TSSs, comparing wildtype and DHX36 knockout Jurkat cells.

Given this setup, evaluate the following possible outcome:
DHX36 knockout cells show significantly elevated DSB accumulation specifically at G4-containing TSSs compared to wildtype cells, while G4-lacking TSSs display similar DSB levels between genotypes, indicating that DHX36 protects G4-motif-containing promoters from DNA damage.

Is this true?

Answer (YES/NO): YES